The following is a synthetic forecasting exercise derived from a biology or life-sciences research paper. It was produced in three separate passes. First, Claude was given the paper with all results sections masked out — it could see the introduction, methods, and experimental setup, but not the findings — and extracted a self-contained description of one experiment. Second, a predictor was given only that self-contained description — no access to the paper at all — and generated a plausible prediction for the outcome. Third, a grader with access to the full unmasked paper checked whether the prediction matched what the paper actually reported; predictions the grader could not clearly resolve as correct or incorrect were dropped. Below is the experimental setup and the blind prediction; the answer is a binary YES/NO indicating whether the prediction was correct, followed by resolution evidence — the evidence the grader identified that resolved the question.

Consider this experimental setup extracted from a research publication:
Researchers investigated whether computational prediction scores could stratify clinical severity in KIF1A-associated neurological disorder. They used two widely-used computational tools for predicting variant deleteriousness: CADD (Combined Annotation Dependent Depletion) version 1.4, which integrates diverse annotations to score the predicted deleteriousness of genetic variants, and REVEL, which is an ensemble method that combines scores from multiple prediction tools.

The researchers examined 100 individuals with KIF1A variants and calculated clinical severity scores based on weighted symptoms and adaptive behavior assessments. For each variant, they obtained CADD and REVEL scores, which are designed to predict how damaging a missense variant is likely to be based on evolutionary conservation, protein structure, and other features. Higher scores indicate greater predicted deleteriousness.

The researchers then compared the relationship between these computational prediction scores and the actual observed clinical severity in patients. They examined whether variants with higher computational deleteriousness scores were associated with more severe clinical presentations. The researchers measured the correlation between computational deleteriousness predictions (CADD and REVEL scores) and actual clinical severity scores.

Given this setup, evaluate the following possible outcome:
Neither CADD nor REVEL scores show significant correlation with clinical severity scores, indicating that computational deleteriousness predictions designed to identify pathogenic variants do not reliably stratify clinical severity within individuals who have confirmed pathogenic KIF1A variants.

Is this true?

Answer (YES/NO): YES